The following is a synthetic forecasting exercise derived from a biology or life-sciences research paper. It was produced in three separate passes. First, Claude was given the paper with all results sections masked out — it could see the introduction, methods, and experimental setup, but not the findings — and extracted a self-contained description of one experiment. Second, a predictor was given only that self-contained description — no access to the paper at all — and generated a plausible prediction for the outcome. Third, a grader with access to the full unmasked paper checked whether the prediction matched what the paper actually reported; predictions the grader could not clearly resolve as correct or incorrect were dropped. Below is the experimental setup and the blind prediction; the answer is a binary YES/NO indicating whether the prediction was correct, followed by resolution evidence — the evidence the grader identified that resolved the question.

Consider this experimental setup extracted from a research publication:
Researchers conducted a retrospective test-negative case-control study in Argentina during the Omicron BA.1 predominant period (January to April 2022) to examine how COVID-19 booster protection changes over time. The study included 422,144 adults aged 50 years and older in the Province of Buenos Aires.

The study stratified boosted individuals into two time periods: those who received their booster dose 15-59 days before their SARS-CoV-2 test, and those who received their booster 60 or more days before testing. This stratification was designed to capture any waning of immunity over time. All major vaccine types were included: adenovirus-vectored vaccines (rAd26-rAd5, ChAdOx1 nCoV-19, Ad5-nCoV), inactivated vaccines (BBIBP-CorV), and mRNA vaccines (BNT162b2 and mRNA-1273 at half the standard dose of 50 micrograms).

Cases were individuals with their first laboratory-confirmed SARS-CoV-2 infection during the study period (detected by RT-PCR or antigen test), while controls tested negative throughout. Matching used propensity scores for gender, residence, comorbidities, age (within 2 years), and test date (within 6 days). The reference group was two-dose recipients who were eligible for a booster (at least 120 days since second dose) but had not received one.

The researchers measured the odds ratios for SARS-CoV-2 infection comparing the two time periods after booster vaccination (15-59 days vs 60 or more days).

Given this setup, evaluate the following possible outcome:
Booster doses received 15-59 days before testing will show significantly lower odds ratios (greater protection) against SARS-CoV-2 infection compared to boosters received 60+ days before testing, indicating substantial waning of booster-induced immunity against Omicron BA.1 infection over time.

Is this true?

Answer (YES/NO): YES